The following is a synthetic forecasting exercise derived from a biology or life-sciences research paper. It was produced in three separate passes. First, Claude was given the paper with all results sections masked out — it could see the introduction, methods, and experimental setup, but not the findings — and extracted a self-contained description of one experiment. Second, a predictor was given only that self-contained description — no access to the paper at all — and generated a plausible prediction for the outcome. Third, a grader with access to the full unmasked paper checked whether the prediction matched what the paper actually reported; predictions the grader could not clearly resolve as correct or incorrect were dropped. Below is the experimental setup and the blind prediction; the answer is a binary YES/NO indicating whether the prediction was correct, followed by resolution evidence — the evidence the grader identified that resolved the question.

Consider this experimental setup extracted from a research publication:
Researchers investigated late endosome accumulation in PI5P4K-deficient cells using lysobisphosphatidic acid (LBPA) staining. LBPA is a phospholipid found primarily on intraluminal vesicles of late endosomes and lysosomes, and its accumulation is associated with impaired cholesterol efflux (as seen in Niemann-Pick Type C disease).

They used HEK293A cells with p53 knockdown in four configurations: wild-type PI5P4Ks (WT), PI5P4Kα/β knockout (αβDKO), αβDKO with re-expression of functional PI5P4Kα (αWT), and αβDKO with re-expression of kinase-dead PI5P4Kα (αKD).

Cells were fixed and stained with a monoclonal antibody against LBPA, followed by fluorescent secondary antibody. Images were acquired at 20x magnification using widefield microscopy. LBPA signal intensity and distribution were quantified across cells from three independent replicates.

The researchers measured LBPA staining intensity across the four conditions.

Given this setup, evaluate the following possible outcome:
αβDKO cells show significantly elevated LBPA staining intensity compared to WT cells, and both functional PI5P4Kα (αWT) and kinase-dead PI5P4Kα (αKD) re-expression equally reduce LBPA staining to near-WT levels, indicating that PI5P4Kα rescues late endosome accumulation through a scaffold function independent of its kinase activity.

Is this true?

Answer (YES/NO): NO